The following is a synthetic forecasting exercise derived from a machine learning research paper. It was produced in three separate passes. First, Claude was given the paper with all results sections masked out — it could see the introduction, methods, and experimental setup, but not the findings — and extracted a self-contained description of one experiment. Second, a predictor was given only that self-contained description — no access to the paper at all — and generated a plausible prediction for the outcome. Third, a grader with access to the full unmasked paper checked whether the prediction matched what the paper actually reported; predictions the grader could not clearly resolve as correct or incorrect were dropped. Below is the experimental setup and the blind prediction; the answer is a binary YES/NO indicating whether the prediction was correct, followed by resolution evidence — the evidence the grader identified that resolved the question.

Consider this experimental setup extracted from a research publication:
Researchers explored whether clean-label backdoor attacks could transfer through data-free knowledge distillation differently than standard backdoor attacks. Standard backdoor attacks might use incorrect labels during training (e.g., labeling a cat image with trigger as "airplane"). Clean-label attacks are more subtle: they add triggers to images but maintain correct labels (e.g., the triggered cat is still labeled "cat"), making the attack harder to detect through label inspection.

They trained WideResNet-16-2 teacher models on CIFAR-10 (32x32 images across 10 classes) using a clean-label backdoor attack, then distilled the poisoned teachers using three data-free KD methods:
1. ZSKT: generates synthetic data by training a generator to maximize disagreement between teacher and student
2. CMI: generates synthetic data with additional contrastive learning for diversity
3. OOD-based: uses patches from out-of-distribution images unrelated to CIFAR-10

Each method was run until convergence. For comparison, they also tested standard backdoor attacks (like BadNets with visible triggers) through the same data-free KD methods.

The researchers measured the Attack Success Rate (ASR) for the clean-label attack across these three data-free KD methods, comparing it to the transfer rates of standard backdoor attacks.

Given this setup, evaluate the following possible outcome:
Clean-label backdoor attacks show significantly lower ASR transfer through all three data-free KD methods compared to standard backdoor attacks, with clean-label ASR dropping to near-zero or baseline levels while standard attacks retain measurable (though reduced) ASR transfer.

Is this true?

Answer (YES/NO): NO